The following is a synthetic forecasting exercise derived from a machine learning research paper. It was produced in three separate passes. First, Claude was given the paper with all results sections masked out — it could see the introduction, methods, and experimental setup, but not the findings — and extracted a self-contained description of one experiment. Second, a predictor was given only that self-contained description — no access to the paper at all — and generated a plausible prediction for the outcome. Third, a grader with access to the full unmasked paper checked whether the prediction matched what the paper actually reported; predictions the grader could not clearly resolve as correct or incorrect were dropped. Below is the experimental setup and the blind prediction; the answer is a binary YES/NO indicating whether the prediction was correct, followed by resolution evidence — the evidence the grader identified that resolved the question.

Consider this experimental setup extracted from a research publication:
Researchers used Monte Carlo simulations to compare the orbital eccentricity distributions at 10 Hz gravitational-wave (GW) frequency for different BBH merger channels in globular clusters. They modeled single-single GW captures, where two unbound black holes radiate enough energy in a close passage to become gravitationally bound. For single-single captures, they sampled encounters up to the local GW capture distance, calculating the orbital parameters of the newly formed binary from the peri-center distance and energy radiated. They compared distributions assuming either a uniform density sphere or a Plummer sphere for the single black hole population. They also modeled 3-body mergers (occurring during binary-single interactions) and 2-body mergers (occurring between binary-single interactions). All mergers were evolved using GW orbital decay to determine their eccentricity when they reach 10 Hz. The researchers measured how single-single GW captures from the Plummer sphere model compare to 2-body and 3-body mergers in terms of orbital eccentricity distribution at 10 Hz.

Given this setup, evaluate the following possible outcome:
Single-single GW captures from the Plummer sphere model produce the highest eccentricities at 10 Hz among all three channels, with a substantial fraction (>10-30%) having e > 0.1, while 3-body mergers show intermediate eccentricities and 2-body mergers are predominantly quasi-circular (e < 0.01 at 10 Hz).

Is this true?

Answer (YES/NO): NO